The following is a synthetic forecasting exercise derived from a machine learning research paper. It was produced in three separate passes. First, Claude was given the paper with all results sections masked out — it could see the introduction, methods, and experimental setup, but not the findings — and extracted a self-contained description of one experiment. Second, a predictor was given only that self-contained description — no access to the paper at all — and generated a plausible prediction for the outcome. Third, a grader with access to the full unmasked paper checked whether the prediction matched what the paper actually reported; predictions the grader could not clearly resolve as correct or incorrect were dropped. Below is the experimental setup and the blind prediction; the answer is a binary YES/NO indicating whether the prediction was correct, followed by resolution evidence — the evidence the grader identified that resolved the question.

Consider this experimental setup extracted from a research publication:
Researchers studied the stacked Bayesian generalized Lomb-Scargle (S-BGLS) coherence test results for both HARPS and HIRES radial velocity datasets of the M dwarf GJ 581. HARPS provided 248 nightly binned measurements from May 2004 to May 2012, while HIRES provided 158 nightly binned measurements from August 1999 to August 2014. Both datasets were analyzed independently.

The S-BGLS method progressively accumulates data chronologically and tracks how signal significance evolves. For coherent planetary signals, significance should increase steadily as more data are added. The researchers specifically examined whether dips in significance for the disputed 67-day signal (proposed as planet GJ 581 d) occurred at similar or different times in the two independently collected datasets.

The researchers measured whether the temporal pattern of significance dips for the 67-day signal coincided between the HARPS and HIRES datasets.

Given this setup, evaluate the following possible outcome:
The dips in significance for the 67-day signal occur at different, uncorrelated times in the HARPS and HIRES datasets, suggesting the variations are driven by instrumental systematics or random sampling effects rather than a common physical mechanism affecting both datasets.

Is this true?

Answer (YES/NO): NO